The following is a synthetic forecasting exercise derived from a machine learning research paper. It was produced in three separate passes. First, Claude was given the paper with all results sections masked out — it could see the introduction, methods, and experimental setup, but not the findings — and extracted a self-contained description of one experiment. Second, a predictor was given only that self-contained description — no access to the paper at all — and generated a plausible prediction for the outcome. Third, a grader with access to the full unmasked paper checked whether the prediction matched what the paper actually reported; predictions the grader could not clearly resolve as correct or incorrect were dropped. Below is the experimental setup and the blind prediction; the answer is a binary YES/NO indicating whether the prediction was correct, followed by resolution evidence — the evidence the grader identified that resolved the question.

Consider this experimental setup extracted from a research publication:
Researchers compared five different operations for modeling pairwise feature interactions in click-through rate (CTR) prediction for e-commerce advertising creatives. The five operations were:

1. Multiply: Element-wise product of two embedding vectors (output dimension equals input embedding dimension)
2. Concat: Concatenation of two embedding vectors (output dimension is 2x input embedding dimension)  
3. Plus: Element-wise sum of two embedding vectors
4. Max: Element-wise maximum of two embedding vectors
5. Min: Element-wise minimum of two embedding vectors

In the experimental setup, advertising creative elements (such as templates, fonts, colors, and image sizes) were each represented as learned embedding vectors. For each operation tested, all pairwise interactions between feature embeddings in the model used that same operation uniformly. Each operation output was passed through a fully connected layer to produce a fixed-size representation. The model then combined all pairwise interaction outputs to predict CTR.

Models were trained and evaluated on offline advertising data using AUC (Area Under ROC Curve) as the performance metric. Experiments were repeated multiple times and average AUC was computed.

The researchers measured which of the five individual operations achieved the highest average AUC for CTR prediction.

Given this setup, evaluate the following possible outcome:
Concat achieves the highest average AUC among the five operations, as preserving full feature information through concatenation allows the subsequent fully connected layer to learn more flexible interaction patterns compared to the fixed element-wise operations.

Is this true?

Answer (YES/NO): YES